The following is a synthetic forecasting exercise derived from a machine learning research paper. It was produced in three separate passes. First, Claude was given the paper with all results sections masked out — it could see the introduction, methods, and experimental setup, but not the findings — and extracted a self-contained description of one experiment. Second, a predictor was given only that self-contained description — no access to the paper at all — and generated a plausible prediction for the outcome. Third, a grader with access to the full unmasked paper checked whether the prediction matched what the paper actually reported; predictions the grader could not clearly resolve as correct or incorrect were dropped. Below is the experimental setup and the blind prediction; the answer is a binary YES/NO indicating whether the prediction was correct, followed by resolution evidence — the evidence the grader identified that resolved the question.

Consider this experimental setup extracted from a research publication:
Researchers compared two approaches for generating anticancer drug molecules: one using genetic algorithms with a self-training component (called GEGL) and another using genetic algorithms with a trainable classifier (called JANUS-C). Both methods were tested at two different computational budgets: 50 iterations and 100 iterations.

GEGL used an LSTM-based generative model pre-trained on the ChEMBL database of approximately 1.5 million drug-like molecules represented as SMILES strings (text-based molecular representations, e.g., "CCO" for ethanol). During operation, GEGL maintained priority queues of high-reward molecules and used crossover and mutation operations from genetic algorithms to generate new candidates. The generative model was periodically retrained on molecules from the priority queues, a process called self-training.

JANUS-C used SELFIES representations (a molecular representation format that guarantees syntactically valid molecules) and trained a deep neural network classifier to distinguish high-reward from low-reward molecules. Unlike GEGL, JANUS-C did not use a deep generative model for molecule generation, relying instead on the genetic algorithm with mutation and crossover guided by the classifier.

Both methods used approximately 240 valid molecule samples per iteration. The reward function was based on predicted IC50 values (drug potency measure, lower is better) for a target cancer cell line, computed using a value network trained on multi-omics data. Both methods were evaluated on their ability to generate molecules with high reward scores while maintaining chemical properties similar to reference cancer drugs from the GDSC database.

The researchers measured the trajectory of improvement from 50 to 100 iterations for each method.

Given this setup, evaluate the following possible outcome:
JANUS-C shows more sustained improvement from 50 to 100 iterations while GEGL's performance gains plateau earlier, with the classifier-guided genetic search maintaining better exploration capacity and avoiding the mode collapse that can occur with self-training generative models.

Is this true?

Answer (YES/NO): NO